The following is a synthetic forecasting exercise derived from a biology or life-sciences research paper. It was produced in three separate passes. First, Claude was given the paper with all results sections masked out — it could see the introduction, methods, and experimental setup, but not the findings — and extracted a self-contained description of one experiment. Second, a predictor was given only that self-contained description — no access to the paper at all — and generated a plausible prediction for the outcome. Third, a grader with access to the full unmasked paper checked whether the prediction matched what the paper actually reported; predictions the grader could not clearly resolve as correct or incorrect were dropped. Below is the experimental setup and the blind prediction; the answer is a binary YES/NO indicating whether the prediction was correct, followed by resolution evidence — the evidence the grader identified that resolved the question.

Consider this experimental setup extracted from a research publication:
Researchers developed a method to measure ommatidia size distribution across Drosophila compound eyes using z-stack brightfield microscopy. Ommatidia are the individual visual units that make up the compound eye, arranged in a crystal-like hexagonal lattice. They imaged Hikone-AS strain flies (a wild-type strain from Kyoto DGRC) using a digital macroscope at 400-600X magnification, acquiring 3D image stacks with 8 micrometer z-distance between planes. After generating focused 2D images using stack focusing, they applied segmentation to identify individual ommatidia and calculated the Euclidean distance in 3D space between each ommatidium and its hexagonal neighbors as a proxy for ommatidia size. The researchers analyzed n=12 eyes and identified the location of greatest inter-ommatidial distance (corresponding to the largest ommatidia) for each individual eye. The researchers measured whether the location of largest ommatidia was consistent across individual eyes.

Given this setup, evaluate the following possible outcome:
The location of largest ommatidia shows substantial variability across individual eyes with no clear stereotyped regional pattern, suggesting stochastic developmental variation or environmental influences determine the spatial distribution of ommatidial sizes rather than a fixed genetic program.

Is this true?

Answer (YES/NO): NO